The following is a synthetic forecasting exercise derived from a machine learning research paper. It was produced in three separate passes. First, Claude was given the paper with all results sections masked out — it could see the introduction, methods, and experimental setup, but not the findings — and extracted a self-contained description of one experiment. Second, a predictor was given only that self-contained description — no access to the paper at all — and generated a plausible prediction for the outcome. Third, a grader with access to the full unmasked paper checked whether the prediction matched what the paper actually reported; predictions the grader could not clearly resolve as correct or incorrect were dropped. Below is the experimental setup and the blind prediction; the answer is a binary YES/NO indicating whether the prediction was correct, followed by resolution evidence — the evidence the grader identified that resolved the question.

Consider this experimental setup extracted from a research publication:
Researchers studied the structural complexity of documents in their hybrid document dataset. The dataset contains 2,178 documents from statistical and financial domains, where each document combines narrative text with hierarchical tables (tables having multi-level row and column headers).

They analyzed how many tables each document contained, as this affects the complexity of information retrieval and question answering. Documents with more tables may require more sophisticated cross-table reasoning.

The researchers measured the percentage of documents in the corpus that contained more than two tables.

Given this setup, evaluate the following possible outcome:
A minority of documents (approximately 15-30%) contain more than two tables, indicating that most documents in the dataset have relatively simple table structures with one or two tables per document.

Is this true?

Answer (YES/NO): NO